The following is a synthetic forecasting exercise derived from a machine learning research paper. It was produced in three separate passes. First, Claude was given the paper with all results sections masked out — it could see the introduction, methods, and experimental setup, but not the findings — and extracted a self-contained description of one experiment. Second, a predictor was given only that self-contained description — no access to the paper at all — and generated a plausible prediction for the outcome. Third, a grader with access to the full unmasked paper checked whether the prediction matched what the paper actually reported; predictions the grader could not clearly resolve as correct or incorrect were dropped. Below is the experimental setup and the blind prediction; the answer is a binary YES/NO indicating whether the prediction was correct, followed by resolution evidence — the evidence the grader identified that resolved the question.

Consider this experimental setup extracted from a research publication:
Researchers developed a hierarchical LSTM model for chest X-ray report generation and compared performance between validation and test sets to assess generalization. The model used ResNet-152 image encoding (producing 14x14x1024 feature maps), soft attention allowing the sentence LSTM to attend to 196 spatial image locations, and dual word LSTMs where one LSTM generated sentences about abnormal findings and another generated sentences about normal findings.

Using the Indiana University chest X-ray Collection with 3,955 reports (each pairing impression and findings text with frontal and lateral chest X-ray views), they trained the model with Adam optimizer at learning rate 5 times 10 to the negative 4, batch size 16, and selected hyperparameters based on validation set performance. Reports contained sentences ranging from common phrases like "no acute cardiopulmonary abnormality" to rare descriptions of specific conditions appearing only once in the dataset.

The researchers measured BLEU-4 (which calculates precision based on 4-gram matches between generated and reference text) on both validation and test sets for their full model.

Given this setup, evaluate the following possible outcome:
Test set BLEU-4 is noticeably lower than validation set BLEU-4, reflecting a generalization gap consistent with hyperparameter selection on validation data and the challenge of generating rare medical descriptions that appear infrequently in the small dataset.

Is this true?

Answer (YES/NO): NO